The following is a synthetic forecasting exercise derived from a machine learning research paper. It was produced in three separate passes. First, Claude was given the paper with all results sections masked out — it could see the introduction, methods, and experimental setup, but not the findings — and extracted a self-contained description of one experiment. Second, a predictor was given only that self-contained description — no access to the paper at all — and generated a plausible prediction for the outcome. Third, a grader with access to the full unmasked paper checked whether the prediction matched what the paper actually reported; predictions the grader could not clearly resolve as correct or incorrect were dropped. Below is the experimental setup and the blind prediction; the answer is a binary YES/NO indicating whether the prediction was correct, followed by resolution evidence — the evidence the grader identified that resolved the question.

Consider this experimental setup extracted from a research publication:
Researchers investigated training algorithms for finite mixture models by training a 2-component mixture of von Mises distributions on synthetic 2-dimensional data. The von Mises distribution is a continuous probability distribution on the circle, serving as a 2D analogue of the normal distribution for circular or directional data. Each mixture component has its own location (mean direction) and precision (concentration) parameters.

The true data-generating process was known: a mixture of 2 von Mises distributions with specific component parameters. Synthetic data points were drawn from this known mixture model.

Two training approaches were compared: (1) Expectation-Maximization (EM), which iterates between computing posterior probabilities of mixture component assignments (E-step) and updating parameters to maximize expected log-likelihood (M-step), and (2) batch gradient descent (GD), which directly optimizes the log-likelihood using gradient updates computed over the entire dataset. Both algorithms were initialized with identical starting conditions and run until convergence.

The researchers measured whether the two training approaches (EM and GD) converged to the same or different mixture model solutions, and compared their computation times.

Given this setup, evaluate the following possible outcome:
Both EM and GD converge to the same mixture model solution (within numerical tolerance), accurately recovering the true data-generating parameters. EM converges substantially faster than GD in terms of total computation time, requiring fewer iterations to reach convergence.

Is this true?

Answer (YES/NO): NO